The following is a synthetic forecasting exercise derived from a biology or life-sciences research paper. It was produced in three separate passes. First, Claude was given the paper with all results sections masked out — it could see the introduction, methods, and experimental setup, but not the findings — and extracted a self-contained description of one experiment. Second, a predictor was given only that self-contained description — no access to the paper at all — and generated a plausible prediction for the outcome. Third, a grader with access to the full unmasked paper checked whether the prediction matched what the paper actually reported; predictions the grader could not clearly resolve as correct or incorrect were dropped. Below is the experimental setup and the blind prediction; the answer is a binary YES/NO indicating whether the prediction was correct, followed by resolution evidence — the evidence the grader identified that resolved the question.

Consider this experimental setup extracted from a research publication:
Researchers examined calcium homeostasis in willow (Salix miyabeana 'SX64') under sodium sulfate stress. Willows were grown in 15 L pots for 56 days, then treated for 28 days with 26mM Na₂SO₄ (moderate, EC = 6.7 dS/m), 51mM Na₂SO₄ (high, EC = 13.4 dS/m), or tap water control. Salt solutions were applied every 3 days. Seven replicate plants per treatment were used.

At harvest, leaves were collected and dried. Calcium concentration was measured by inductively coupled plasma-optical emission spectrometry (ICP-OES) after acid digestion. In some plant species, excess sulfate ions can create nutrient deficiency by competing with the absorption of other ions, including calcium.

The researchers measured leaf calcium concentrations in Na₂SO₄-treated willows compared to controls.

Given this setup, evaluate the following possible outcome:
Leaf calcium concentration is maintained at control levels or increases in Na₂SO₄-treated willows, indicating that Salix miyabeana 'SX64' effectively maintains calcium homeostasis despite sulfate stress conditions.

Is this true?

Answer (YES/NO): NO